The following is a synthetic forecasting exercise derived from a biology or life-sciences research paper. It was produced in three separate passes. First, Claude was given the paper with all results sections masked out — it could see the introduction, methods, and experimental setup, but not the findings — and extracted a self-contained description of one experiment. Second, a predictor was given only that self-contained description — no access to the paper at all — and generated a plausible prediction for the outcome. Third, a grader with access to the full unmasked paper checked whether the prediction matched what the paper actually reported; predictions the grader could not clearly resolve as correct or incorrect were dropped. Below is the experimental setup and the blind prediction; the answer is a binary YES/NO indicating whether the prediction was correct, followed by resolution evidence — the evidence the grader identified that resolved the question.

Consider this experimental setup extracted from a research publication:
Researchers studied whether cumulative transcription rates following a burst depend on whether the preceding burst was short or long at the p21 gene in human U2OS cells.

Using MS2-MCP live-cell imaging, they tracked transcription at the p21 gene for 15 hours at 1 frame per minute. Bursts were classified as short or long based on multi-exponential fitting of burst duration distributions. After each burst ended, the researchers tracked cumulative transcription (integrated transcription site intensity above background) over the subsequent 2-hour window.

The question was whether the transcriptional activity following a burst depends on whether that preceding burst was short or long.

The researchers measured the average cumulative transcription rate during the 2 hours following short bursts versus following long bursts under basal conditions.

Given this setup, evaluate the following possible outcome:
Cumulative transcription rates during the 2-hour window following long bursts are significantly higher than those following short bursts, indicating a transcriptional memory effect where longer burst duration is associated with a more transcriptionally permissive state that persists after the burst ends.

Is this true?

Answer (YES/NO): YES